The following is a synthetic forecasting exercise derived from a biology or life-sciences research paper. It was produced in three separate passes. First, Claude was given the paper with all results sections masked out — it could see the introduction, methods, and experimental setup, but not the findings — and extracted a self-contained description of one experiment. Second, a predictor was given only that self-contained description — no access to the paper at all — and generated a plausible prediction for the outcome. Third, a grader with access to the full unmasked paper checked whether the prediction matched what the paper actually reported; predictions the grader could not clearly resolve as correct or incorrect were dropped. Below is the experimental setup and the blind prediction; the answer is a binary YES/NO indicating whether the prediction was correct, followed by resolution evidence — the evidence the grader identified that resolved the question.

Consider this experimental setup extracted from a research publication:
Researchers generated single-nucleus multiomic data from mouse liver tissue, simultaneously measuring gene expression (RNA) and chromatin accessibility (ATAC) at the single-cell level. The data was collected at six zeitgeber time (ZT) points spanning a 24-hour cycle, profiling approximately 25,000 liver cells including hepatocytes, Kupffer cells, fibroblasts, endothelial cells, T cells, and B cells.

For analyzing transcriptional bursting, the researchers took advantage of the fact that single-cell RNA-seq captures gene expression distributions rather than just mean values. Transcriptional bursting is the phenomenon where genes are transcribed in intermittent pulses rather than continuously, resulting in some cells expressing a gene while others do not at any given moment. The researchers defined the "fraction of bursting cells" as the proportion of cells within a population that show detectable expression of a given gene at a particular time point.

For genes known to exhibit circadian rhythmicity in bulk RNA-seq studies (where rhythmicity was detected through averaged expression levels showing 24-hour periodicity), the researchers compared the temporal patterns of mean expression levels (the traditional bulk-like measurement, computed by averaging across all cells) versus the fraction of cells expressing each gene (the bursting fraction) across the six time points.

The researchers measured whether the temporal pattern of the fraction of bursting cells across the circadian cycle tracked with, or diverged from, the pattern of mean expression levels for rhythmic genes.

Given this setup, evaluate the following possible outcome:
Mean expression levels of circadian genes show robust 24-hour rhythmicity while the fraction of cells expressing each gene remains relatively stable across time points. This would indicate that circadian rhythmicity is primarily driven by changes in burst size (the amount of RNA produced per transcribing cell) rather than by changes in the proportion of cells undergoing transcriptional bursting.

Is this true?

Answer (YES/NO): NO